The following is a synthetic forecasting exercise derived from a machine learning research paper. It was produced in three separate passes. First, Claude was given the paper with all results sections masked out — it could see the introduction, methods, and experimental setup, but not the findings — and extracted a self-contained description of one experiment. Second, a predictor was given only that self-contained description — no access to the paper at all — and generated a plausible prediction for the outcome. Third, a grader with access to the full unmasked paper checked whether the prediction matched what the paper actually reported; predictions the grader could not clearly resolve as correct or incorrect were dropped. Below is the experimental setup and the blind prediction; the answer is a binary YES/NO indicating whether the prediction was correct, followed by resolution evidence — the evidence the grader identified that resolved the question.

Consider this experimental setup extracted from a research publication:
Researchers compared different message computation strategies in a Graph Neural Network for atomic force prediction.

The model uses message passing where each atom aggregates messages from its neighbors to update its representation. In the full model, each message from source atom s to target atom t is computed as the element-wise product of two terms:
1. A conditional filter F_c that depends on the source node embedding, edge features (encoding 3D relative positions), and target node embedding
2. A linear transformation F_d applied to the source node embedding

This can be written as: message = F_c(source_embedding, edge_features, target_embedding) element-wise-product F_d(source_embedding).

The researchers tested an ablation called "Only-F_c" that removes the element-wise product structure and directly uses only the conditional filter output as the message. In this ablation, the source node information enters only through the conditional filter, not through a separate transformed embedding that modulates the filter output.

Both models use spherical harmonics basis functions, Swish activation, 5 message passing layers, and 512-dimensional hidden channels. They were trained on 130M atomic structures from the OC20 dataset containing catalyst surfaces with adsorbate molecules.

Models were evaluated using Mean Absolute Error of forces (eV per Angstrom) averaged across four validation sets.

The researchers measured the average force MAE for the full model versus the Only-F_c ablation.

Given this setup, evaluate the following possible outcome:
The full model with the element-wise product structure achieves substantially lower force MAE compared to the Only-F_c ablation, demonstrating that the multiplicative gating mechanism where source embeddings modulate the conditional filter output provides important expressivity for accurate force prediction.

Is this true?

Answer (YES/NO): NO